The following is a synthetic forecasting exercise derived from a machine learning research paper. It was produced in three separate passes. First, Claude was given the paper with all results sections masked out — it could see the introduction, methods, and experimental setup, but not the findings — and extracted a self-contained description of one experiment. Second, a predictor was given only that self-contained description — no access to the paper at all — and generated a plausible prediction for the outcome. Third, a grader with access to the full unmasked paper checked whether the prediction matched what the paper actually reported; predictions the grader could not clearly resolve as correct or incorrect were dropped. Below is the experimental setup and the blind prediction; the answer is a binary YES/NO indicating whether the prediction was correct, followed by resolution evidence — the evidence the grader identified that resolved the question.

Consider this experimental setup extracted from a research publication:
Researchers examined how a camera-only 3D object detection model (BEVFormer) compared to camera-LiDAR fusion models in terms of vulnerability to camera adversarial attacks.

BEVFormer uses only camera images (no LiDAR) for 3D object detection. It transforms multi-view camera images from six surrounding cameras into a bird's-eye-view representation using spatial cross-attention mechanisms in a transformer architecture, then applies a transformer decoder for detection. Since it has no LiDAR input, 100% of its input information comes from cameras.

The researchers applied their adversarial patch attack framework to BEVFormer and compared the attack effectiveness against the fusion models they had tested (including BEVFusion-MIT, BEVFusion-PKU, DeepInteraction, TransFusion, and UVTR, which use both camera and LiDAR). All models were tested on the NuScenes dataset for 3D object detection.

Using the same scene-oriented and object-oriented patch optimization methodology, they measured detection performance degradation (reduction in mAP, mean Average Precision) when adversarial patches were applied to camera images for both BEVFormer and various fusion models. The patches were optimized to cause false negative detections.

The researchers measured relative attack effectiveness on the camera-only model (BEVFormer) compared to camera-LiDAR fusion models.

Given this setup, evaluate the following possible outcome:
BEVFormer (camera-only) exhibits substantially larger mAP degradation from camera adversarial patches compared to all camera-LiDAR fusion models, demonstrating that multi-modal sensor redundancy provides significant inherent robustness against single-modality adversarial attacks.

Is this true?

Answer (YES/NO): NO